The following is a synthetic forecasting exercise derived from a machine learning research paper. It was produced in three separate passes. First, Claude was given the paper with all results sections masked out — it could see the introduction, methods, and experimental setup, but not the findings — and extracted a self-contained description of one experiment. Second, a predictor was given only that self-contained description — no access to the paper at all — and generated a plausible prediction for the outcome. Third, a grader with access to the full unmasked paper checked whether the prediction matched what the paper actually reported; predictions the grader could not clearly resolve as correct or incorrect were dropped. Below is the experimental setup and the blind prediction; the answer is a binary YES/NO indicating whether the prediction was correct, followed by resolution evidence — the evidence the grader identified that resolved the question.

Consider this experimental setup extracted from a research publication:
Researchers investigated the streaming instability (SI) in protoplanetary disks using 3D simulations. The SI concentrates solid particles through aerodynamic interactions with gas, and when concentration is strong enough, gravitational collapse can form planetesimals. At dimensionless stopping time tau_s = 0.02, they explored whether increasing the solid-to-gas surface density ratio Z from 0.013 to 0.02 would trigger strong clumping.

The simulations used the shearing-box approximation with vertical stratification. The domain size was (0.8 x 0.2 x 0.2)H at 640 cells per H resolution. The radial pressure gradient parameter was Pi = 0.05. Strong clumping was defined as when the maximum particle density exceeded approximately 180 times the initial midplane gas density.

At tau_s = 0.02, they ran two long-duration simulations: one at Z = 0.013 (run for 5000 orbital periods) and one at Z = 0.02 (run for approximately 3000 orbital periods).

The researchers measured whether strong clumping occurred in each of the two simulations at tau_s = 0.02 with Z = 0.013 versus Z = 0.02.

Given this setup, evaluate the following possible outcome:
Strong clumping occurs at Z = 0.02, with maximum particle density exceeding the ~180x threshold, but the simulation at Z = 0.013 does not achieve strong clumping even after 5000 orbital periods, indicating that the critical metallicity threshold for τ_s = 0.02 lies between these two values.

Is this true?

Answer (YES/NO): YES